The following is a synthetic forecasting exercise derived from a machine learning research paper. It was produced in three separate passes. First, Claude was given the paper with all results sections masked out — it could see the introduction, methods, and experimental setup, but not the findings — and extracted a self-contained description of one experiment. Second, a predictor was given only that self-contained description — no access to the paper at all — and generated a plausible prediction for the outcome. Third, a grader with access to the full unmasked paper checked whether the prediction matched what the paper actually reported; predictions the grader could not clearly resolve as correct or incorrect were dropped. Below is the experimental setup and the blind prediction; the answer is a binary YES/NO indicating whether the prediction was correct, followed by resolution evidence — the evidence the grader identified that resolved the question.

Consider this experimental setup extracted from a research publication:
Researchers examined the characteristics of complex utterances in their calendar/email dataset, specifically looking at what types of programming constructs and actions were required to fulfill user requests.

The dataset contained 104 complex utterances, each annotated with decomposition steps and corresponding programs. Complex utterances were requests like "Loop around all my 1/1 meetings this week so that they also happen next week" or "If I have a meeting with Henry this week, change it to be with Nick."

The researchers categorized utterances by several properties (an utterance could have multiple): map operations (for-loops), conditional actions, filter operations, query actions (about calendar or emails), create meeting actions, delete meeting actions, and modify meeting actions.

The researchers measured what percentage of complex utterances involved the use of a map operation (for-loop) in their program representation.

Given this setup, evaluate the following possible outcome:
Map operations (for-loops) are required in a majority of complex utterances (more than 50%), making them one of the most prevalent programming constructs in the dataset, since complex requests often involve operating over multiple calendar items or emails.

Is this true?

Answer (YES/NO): YES